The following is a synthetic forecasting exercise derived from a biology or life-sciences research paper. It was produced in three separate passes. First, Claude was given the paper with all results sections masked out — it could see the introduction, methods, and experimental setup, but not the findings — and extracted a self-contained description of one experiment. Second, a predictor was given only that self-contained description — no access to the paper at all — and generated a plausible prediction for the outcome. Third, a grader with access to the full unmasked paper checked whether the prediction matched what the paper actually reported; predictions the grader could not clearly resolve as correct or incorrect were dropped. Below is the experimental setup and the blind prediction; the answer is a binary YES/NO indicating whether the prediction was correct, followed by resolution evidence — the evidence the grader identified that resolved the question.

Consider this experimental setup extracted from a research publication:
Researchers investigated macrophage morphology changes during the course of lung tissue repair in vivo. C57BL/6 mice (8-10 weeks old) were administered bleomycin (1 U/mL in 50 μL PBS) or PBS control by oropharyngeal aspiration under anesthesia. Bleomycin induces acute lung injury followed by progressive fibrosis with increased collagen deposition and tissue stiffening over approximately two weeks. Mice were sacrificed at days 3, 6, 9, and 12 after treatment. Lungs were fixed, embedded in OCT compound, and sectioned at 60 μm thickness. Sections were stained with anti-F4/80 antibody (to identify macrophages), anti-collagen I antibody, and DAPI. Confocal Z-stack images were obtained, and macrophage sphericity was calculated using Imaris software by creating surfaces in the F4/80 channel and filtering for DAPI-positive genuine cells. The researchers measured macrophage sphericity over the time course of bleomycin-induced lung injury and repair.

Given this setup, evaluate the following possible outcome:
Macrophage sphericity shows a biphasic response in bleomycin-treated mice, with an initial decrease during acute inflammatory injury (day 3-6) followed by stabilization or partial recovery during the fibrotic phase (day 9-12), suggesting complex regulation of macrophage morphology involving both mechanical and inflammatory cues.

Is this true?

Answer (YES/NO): NO